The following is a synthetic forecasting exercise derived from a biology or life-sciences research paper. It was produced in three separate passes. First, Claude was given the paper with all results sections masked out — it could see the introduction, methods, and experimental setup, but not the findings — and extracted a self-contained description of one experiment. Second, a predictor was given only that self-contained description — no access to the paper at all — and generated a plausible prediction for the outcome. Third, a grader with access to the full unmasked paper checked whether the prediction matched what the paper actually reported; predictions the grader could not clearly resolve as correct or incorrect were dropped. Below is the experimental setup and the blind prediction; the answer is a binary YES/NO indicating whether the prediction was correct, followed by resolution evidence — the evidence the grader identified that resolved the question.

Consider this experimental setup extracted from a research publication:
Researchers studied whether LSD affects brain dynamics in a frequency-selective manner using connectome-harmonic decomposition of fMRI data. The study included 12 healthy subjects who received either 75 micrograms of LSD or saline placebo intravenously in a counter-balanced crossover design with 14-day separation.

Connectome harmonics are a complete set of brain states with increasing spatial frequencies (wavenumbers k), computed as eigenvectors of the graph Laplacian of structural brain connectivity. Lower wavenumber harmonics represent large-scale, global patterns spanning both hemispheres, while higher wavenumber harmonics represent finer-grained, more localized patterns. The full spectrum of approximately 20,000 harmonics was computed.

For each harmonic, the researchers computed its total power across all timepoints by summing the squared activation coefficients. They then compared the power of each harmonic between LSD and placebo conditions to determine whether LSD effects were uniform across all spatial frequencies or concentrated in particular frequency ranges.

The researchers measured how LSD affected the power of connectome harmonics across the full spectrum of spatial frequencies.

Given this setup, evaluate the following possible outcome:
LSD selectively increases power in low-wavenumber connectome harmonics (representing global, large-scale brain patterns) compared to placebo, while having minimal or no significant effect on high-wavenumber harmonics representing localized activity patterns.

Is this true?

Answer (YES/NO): NO